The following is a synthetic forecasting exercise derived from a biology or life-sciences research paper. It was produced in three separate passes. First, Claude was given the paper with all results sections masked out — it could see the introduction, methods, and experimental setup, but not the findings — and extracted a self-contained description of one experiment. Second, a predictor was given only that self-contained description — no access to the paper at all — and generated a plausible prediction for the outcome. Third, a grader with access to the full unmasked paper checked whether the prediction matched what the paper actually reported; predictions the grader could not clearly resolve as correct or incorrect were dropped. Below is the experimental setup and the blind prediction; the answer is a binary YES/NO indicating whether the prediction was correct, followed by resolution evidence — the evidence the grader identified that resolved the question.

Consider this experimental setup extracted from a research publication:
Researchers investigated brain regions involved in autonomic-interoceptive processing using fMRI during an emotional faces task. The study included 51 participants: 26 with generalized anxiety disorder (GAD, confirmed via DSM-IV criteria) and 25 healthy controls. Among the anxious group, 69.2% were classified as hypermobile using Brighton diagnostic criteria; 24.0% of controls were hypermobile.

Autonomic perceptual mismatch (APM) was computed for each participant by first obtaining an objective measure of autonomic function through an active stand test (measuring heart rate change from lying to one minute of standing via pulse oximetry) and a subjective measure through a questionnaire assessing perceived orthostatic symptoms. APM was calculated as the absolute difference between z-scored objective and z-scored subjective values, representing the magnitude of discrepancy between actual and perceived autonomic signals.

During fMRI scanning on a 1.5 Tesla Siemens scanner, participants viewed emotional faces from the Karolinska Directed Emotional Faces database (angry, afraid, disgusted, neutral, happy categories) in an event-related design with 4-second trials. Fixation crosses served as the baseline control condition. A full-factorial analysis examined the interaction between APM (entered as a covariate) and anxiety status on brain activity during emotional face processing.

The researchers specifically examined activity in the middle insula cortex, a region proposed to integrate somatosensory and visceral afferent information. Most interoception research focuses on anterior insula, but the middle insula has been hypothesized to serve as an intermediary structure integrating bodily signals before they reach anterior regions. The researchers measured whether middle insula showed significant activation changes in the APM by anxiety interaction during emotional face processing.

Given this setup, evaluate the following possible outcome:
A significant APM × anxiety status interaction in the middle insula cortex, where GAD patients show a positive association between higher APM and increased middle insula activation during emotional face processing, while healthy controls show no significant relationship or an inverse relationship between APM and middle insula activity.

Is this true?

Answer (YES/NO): YES